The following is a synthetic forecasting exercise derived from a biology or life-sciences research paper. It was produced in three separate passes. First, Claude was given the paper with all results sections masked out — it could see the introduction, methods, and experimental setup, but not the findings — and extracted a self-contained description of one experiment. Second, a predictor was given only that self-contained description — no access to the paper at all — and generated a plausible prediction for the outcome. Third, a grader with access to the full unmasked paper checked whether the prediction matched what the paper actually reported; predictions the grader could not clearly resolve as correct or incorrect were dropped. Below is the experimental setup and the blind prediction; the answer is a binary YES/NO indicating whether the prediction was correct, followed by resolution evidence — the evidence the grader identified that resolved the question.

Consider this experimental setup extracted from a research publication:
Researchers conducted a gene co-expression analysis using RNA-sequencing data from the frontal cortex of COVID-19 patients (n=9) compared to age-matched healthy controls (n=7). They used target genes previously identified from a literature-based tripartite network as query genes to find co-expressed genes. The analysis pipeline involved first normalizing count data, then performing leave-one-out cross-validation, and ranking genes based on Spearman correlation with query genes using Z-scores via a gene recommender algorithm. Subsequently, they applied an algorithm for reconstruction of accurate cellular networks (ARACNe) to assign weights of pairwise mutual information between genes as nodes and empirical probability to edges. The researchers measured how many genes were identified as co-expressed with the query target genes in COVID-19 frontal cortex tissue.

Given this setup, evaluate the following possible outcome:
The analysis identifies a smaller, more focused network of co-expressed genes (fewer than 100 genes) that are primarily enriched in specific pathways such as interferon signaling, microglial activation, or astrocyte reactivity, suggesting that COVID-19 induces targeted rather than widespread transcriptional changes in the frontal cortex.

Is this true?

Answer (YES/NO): NO